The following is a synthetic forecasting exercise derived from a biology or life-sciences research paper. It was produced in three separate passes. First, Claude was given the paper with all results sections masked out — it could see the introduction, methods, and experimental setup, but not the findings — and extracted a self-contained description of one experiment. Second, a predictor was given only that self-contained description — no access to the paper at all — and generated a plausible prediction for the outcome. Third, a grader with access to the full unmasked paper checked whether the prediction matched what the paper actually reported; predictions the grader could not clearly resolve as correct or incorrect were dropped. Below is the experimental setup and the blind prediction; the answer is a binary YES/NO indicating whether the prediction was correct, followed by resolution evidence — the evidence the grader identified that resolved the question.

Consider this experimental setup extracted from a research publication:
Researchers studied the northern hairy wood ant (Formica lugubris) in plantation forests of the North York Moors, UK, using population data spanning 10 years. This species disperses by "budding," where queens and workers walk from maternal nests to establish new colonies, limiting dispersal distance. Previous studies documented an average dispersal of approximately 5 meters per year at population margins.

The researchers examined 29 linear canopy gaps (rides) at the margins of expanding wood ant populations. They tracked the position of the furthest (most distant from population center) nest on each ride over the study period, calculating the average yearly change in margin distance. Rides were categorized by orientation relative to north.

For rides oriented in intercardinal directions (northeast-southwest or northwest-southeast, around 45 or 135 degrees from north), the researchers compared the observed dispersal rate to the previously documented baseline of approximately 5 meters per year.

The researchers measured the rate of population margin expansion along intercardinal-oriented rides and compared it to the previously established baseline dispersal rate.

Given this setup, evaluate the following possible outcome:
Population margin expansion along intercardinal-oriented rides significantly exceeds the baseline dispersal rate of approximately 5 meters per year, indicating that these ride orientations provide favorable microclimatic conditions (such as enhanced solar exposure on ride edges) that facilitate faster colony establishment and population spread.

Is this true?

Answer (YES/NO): NO